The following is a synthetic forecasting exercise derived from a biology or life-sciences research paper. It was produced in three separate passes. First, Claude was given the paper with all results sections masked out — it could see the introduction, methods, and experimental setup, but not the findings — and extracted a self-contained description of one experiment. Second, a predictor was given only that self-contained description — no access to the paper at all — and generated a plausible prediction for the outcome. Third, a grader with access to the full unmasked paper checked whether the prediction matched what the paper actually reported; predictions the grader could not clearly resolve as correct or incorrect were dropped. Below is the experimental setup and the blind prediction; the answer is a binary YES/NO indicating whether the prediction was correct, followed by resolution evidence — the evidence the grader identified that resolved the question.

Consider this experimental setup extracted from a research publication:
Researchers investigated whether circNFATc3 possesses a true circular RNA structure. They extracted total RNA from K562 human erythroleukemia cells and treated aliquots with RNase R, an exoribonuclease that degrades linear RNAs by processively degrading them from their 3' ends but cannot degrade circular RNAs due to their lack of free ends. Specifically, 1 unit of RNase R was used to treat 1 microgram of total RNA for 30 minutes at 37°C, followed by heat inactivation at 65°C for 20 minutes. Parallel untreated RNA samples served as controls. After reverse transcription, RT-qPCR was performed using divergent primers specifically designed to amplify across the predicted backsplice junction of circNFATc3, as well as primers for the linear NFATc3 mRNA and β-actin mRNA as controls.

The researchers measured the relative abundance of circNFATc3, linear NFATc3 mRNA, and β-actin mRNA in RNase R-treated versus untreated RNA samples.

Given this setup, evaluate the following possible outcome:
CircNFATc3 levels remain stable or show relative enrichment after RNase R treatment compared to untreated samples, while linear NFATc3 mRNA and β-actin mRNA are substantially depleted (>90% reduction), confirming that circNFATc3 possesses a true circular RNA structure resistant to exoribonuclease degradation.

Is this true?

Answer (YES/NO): YES